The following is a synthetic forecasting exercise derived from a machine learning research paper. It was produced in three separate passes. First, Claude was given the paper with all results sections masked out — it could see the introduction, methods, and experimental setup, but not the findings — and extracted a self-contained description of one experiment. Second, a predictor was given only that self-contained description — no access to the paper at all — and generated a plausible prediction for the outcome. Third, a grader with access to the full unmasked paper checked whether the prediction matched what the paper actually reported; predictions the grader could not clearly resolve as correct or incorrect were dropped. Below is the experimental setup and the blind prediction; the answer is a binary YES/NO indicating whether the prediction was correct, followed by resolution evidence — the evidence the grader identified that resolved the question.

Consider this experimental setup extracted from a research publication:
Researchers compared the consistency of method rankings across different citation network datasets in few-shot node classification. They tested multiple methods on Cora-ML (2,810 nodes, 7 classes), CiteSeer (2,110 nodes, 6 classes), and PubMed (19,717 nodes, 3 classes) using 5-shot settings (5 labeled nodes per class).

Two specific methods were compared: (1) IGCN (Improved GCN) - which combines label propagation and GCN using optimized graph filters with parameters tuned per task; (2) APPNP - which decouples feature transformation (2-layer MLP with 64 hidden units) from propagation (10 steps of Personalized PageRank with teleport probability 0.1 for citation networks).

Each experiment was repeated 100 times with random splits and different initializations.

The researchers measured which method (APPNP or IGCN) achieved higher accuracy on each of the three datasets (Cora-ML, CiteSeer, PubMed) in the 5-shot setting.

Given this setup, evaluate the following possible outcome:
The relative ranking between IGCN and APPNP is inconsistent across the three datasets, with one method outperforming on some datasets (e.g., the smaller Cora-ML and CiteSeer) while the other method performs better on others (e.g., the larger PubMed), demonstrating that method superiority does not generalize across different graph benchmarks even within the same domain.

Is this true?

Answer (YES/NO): NO